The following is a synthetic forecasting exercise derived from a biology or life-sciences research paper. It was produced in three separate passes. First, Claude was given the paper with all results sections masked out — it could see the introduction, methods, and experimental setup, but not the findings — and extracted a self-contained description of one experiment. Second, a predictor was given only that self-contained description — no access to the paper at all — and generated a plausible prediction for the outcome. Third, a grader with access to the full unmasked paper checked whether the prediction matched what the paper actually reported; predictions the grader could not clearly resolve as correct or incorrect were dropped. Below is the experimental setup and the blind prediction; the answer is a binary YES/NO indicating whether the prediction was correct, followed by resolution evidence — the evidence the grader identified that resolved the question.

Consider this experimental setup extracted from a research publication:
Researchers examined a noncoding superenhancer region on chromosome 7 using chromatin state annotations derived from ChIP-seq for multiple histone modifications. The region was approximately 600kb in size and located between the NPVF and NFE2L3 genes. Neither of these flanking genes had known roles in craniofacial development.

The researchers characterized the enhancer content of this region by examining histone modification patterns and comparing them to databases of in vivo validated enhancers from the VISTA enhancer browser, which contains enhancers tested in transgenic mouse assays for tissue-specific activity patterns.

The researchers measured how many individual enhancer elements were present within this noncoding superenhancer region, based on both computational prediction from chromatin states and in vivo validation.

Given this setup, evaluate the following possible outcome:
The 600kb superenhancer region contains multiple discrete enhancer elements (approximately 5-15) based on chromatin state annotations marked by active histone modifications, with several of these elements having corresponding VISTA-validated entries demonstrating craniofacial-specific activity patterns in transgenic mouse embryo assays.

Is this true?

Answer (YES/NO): NO